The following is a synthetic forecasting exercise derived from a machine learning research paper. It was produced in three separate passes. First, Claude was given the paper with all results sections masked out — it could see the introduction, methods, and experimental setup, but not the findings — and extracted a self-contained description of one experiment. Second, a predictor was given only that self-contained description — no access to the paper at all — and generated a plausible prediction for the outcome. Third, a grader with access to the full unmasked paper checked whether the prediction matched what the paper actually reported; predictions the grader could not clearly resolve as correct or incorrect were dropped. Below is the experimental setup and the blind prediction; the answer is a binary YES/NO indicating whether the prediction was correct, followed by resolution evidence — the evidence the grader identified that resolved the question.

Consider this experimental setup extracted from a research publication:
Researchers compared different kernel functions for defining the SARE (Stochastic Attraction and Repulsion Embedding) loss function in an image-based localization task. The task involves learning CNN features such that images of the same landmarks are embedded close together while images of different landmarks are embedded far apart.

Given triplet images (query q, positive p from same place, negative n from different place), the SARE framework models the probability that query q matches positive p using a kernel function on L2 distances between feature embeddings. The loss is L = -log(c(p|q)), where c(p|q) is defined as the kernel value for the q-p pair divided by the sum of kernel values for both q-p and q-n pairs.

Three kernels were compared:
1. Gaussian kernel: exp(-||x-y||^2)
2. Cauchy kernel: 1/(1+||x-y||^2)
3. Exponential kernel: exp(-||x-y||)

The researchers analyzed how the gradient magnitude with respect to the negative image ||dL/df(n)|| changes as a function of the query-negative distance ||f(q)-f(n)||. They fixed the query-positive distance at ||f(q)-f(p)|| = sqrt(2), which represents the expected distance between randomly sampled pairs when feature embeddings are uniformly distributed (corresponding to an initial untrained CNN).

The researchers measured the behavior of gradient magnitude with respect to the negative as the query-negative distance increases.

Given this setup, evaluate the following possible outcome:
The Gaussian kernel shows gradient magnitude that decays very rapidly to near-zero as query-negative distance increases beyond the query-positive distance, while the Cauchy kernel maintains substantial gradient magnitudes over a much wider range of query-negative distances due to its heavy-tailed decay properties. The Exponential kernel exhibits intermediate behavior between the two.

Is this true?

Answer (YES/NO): NO